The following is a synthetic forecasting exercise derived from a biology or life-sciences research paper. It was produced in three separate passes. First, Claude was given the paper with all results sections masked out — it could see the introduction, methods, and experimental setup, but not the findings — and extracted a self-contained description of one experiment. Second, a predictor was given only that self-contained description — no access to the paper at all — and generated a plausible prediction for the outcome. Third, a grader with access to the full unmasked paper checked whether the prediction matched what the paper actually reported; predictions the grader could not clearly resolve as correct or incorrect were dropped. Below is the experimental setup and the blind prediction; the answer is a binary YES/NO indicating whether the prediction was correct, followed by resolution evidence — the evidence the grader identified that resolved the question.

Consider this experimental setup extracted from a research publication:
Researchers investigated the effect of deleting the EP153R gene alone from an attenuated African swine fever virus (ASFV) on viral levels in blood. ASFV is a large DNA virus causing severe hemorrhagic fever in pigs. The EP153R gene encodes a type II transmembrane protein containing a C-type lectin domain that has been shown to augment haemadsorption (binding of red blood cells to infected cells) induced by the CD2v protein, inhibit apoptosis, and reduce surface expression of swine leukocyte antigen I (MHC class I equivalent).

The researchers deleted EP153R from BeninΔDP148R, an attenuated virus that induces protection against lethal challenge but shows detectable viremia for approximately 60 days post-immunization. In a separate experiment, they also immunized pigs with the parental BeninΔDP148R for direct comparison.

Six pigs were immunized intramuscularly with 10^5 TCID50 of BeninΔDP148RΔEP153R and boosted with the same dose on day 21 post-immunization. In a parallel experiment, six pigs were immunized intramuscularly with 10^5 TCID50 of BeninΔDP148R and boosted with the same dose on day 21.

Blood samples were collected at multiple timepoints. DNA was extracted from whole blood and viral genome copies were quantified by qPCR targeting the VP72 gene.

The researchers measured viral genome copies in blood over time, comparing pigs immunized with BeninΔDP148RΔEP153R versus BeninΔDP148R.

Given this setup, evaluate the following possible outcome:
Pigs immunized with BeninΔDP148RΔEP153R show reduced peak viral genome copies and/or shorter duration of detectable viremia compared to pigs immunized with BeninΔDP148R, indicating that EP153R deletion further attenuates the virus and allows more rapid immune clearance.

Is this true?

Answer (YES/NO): NO